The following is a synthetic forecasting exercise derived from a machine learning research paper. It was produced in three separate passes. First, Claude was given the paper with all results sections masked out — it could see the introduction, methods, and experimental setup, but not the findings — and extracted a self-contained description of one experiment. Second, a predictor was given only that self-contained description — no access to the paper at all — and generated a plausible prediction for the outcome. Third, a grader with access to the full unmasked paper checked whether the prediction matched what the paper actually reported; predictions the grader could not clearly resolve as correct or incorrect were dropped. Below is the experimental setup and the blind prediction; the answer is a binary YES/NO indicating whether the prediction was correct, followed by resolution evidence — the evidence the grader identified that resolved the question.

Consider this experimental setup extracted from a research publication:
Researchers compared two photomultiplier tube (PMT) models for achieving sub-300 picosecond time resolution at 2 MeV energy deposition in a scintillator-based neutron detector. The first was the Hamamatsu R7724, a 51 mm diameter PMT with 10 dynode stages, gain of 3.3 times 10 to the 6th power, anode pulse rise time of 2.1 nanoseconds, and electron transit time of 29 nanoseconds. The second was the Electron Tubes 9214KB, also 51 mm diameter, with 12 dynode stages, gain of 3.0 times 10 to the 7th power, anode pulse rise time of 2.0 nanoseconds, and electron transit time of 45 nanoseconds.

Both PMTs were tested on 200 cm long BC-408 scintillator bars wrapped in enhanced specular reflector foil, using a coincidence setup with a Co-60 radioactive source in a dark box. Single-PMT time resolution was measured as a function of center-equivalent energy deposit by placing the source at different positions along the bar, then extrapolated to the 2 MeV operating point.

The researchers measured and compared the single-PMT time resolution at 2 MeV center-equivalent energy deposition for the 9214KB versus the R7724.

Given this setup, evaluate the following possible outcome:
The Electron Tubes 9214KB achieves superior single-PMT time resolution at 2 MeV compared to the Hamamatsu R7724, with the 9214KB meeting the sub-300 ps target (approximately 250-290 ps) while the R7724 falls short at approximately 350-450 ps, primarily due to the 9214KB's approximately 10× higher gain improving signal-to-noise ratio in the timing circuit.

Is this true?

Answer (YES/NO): NO